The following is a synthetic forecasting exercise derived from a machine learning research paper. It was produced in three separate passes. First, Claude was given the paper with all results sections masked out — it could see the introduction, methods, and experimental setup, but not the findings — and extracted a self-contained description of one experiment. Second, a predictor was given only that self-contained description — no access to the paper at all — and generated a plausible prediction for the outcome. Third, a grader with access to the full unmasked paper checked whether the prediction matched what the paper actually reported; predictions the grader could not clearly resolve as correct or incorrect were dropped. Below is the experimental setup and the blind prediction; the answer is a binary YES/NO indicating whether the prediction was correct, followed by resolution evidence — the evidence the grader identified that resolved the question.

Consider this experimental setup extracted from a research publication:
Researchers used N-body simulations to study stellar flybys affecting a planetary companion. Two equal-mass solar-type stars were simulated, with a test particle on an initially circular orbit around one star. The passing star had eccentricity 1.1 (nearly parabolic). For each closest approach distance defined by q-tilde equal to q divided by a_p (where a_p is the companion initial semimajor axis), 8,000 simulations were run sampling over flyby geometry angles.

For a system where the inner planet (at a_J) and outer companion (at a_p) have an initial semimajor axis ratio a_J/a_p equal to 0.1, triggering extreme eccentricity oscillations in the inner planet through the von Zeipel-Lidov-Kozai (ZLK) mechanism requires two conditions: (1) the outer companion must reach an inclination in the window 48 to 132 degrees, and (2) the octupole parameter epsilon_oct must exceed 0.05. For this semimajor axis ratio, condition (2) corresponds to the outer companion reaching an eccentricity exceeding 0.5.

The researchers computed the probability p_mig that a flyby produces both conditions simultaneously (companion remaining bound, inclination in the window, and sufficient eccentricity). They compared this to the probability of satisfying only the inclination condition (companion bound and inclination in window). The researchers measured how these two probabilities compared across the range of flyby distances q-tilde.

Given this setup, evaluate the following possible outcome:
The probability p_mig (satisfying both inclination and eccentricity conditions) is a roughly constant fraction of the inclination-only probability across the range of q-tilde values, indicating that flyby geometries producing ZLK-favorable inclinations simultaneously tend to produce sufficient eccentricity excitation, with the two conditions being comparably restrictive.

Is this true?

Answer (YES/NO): NO